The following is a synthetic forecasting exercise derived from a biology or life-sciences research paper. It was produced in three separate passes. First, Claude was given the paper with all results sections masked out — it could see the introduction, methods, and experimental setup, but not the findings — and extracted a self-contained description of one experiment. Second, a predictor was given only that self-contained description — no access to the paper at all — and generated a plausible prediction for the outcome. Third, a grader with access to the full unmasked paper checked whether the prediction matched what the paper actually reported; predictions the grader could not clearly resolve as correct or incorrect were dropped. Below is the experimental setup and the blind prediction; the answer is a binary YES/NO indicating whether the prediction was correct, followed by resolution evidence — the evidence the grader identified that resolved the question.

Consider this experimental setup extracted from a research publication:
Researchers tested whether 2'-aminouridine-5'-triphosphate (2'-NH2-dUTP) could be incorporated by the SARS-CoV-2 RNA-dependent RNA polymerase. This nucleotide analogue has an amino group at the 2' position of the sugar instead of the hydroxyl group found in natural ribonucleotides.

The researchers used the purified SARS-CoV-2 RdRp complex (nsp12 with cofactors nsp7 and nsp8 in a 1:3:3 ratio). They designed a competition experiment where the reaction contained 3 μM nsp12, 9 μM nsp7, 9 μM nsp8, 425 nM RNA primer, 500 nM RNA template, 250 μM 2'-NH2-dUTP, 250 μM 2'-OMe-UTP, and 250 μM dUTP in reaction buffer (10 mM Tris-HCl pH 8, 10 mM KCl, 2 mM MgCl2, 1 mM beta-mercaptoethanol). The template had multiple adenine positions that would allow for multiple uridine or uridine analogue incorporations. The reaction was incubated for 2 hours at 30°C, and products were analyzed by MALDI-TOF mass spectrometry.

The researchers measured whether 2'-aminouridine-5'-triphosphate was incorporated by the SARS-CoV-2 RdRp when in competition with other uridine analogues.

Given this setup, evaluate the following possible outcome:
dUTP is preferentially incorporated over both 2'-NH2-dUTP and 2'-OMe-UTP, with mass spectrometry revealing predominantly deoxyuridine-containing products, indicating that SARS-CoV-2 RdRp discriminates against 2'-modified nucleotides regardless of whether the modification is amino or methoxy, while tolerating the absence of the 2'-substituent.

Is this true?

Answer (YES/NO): NO